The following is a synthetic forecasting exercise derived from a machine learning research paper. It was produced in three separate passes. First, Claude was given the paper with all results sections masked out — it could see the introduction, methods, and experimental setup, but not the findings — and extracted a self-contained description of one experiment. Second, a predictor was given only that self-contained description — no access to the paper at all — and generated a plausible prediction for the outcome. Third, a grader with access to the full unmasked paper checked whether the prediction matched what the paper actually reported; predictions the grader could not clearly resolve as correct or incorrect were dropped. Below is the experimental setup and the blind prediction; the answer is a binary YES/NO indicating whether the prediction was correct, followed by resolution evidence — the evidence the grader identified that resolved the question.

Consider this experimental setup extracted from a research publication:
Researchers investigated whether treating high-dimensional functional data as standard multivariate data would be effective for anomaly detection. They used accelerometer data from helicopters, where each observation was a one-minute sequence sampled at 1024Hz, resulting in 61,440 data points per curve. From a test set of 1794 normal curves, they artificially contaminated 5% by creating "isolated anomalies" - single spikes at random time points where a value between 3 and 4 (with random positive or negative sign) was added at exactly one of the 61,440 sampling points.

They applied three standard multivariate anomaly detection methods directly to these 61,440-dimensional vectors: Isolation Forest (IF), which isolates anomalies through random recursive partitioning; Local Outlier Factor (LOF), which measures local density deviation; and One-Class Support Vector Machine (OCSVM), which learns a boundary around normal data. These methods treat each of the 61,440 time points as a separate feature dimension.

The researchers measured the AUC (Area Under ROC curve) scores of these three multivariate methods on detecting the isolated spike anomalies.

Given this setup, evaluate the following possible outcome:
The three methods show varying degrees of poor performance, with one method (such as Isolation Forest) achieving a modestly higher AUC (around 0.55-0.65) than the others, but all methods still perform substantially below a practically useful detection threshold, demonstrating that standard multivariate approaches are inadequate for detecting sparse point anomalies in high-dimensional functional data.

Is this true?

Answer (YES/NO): NO